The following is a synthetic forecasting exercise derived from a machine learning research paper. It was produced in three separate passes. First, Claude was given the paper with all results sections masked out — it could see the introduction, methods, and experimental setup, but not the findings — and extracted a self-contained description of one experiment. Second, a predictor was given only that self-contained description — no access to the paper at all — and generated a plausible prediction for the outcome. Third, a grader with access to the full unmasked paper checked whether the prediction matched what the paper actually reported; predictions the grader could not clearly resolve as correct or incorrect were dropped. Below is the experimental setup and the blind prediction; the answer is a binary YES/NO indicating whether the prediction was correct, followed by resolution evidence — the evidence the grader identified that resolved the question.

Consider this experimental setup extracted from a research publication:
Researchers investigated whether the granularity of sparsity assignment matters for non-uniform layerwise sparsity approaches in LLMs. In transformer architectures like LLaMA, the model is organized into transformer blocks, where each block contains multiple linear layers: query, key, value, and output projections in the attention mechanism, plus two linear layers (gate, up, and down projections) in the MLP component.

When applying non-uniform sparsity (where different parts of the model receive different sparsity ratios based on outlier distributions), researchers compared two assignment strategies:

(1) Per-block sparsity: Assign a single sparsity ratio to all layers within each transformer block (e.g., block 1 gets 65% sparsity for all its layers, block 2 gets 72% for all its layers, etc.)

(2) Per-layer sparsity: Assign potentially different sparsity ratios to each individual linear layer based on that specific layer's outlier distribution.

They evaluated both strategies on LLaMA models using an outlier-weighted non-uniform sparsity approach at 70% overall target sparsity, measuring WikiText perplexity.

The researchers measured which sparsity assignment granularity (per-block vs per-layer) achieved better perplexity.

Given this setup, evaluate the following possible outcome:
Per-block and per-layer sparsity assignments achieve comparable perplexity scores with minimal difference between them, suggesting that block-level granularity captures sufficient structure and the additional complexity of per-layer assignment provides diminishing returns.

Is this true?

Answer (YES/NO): NO